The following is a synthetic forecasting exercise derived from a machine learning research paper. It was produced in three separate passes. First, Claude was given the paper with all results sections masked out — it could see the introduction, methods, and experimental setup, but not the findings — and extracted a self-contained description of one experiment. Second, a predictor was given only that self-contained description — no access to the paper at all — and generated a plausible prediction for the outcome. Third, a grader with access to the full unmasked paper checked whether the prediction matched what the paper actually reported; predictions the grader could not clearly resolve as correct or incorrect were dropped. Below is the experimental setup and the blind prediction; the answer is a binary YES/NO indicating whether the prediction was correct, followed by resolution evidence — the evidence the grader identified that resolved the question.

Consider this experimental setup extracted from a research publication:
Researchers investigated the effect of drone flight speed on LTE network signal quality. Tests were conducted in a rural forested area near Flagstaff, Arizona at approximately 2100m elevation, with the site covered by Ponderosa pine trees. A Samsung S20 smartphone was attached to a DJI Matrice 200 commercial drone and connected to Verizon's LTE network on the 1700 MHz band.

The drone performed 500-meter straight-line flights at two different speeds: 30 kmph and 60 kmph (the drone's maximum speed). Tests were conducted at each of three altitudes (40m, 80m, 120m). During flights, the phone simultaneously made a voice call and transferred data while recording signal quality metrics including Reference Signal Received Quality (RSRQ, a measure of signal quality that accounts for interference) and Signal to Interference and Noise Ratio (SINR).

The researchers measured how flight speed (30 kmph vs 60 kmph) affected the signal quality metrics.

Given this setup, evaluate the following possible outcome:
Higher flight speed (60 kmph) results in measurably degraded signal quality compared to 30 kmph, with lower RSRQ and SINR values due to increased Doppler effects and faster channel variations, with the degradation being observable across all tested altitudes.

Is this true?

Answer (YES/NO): NO